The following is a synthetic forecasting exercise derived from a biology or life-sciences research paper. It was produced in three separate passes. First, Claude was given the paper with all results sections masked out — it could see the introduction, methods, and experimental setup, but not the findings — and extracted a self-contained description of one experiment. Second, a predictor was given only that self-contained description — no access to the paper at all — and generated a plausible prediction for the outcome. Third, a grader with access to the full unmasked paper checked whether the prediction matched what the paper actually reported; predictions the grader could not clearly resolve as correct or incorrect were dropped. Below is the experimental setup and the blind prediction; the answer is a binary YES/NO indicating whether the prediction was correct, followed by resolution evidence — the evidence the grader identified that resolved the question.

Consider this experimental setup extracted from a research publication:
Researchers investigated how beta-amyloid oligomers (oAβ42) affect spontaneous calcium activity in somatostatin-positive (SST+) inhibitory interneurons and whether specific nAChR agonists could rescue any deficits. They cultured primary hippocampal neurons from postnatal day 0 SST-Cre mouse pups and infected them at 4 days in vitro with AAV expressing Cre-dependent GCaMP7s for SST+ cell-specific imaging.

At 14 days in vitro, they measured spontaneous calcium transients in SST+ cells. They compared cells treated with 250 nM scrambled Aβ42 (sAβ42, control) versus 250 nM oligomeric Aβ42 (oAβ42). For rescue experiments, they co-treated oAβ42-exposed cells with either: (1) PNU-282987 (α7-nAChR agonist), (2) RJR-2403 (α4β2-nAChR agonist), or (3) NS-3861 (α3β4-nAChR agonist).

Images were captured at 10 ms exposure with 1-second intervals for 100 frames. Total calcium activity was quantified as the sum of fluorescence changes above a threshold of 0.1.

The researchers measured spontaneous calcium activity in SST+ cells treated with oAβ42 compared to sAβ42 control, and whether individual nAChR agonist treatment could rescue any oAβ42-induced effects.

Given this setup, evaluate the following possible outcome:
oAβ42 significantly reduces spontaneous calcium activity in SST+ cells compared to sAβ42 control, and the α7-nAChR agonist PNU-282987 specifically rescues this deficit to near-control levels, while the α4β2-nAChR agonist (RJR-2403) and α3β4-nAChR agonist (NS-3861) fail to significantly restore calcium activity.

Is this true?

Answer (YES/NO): NO